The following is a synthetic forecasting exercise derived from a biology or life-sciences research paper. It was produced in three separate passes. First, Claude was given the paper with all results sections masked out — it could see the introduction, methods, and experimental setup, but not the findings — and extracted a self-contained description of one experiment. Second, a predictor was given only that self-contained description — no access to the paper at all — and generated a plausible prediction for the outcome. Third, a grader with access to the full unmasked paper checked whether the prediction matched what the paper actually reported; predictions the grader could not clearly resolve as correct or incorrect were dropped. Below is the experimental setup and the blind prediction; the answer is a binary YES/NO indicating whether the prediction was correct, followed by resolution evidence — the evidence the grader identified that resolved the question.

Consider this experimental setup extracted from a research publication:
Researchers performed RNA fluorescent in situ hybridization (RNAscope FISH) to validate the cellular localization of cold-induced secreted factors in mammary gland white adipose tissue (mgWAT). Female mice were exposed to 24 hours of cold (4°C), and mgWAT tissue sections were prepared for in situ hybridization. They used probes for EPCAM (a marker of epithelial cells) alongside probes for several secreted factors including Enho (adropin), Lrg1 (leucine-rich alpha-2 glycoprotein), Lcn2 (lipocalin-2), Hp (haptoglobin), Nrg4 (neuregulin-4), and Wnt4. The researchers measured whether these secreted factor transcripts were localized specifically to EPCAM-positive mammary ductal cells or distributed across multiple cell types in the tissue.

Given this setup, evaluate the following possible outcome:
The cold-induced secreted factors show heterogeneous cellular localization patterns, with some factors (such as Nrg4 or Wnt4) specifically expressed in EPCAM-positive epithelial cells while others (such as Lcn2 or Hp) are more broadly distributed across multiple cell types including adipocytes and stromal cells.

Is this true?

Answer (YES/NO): NO